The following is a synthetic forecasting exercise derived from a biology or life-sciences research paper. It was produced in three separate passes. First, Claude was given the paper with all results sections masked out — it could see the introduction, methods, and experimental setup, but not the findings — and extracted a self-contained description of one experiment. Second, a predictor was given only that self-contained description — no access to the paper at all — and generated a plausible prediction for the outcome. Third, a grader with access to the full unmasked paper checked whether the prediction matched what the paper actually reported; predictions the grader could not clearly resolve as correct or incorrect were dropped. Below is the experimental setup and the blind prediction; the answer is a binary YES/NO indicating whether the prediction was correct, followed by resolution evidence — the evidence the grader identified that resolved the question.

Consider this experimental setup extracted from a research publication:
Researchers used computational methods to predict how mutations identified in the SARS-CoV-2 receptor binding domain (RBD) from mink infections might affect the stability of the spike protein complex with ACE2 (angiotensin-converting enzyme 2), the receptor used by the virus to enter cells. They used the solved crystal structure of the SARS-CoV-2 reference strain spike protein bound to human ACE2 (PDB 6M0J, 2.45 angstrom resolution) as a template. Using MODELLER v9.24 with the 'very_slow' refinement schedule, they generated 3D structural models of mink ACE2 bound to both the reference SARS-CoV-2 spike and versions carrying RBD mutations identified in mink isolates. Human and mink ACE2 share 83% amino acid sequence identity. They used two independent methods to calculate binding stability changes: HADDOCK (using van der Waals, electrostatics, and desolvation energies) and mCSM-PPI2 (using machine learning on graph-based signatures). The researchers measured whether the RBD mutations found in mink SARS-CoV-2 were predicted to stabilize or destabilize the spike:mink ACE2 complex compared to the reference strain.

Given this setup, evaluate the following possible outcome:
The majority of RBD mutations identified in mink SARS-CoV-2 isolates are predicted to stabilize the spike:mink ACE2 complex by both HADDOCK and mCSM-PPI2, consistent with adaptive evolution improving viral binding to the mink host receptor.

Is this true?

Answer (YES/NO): NO